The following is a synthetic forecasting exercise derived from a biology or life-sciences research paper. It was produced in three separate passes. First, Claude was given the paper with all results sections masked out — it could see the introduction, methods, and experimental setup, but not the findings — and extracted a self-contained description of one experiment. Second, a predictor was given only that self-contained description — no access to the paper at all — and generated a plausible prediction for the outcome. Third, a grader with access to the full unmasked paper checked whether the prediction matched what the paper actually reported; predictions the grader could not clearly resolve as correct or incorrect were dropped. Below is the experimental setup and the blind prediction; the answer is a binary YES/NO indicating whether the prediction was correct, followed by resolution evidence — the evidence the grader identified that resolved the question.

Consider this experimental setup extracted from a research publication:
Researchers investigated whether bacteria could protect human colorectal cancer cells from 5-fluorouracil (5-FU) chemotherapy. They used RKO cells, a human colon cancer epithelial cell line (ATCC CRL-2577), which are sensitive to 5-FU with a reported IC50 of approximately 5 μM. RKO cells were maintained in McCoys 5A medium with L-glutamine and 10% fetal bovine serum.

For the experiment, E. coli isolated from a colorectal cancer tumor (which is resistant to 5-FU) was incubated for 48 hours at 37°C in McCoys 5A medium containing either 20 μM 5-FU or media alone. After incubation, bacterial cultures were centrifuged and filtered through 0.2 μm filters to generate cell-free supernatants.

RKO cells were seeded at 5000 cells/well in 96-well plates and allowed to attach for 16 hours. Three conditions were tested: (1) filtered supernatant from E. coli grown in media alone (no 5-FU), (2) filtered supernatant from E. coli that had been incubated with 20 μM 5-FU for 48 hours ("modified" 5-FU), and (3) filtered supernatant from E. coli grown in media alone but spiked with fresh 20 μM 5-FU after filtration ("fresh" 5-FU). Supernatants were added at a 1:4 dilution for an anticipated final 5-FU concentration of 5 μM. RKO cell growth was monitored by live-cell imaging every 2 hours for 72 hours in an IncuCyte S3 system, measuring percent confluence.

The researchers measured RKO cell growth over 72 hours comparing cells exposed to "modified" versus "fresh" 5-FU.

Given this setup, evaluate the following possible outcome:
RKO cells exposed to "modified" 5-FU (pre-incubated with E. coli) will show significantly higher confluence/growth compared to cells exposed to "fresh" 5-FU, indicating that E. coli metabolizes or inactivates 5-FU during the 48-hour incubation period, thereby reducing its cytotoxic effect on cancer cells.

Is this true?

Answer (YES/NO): YES